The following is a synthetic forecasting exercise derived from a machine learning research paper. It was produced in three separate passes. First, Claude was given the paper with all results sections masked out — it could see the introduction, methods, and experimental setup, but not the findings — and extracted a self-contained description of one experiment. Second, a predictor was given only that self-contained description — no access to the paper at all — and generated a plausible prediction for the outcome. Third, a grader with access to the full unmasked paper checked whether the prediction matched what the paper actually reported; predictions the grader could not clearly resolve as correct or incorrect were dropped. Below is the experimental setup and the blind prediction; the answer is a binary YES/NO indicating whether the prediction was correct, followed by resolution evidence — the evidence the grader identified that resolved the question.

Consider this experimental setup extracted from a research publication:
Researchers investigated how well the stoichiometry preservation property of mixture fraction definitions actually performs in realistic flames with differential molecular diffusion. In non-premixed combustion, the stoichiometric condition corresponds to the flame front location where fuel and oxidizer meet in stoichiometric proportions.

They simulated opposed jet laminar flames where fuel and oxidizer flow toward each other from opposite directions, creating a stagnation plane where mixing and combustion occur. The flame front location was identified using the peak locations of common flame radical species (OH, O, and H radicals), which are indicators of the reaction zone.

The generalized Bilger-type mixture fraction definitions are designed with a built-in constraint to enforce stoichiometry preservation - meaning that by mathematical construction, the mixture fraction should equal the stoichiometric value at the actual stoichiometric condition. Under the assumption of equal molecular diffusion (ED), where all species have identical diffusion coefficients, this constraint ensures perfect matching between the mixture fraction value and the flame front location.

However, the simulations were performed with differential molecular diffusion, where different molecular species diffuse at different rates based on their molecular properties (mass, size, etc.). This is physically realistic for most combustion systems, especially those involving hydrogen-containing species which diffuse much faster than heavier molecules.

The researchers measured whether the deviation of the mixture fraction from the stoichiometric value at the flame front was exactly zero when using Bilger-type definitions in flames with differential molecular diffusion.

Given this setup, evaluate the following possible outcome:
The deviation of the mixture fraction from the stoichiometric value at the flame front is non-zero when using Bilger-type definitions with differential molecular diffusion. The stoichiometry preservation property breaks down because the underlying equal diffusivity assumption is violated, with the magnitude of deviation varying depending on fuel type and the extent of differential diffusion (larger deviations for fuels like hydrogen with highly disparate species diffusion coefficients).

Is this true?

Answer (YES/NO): YES